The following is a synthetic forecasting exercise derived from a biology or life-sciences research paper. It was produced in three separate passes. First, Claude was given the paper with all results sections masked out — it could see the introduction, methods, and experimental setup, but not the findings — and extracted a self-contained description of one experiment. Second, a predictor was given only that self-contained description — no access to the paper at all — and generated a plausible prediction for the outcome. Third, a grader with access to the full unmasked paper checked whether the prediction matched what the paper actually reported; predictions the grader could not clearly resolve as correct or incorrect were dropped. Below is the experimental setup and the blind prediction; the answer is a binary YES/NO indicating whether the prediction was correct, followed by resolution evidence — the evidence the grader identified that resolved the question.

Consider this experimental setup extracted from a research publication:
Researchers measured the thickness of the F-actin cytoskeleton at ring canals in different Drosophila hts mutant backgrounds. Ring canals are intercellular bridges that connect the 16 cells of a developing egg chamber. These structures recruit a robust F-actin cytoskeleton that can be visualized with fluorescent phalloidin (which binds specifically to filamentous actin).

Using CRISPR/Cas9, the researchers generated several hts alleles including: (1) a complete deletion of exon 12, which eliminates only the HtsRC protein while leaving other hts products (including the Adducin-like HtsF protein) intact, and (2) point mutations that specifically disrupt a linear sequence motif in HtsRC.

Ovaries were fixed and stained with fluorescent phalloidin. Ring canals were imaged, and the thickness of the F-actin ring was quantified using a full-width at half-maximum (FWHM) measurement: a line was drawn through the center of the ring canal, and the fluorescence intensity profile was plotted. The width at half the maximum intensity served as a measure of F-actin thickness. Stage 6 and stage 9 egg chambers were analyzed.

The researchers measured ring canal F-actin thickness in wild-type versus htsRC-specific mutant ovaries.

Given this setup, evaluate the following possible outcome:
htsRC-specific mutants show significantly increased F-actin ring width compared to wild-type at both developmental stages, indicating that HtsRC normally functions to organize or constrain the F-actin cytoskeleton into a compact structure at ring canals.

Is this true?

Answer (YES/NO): NO